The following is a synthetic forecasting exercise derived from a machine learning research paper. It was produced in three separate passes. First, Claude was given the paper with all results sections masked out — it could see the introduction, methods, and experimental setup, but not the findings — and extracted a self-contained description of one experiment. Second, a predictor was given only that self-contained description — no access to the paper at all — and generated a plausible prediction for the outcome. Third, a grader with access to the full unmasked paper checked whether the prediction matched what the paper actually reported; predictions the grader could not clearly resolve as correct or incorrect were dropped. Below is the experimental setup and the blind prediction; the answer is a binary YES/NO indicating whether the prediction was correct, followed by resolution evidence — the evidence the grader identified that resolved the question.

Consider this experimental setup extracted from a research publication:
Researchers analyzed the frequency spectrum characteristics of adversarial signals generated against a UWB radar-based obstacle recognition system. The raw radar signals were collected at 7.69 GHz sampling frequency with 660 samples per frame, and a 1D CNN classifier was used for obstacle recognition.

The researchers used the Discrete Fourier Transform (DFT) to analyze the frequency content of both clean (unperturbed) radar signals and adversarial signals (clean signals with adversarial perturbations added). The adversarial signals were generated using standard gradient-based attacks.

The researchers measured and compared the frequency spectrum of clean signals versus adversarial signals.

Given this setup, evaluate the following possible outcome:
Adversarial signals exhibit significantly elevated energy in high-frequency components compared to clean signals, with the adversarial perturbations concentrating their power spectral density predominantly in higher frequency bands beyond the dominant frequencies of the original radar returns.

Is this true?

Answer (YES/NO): NO